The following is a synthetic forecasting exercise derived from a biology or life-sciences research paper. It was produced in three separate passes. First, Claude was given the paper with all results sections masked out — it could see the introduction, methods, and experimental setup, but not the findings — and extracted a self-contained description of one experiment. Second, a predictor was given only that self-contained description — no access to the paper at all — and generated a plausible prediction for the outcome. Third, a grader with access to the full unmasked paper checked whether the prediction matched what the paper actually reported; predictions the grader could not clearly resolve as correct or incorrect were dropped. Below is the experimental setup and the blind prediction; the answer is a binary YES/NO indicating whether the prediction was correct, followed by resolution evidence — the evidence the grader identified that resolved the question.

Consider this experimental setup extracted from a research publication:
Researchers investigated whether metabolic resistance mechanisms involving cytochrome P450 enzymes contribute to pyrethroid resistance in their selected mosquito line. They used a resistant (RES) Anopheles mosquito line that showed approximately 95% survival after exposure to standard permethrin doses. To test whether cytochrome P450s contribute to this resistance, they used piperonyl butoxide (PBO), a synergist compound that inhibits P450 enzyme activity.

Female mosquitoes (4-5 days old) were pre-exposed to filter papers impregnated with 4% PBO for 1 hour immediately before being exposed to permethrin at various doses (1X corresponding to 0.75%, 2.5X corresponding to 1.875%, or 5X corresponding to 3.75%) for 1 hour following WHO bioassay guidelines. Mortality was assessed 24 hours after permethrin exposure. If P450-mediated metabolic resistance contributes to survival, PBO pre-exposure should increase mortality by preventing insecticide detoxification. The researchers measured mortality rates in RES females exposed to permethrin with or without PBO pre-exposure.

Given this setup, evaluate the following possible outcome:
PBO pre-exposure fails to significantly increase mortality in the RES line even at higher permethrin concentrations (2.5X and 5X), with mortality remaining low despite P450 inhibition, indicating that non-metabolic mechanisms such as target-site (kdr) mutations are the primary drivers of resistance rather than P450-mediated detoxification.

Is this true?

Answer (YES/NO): NO